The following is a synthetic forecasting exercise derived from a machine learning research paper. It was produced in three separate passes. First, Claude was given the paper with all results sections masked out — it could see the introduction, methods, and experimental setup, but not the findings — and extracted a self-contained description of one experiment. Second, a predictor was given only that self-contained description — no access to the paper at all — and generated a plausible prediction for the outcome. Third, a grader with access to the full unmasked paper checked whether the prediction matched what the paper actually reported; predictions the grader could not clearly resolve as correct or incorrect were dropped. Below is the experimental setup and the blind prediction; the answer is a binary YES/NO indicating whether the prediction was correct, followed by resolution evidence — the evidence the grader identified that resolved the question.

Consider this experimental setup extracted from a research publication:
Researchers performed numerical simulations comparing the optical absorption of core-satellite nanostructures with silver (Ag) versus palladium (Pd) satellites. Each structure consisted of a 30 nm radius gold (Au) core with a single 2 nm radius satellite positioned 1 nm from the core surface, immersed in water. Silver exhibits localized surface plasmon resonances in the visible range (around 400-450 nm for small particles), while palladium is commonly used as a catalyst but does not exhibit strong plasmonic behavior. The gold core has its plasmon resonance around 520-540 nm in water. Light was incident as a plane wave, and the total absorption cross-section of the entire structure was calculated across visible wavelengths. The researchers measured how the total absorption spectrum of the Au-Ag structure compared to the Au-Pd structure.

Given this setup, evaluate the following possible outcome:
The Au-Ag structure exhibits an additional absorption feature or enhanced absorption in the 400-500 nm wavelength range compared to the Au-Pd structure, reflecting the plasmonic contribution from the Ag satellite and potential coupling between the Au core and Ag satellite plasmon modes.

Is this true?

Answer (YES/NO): NO